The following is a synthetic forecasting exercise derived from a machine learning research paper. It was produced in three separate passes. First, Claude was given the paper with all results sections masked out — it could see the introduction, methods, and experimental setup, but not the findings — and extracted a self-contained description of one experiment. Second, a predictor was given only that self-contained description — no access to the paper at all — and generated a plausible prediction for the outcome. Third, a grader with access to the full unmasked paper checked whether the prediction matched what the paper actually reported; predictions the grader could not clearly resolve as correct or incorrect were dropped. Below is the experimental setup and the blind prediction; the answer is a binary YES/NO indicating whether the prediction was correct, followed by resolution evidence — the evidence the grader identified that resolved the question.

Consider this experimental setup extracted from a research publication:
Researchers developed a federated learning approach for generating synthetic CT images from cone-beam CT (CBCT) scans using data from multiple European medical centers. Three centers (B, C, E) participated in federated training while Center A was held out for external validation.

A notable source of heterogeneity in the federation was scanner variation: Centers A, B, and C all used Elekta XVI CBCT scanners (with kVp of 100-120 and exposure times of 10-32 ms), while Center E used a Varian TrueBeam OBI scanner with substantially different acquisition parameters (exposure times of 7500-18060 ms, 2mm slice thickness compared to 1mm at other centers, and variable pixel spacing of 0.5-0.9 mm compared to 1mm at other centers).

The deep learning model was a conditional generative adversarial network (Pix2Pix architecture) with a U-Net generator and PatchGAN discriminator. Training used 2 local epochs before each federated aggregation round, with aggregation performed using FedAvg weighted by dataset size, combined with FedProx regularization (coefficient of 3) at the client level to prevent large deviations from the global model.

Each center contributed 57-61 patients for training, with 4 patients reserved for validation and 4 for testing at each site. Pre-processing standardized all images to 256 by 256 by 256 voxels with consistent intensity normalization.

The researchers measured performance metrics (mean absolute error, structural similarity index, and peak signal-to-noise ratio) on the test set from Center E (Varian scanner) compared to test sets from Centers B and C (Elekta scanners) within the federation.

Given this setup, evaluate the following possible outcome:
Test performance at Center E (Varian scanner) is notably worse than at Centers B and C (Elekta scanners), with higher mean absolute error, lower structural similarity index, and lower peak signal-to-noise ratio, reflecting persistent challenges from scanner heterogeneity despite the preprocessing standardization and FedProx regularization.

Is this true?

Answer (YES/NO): NO